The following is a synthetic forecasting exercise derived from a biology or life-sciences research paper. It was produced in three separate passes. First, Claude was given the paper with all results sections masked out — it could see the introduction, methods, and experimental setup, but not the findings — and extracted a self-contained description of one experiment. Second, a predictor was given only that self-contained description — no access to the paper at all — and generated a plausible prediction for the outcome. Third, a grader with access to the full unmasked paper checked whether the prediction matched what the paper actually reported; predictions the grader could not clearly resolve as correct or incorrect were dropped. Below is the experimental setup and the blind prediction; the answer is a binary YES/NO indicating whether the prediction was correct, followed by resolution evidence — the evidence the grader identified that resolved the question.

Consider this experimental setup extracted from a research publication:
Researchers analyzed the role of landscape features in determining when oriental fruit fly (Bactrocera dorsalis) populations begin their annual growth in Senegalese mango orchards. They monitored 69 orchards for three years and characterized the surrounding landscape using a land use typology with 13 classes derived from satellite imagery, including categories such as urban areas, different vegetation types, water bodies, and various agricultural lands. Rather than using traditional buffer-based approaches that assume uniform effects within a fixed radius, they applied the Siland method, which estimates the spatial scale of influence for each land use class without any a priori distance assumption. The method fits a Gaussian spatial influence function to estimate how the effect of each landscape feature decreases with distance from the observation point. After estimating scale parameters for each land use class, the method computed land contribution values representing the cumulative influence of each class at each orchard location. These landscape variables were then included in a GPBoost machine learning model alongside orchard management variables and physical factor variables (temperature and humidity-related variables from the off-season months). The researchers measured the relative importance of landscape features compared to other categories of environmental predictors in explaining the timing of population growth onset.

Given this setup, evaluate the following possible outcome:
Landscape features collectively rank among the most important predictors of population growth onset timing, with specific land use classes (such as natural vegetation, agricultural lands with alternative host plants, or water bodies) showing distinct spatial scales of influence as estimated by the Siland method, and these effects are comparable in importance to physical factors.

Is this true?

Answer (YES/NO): NO